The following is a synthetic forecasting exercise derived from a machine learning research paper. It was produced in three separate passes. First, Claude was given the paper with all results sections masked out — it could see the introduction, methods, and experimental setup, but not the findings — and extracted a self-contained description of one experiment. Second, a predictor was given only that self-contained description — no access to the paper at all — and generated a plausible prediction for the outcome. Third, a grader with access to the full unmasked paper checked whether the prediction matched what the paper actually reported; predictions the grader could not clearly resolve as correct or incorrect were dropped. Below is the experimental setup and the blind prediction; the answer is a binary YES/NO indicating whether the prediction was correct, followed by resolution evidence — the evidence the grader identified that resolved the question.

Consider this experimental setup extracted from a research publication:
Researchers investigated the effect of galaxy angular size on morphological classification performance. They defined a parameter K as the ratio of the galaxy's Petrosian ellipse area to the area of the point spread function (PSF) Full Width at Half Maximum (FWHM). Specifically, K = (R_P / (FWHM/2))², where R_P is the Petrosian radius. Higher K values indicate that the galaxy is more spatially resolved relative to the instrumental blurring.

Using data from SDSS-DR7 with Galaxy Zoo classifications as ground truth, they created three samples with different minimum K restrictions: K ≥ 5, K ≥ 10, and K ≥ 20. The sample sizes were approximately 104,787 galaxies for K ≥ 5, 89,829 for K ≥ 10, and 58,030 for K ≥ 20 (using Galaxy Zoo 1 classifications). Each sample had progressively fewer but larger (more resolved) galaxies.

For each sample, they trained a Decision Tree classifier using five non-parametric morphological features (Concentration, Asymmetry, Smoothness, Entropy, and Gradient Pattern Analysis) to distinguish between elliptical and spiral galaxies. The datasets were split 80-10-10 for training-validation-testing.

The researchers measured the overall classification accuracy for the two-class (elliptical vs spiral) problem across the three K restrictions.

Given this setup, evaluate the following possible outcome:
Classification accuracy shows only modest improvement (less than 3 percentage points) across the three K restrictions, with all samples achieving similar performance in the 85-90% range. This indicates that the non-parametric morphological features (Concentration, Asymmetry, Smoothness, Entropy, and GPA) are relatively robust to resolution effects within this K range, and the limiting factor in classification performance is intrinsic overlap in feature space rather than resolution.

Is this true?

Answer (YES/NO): NO